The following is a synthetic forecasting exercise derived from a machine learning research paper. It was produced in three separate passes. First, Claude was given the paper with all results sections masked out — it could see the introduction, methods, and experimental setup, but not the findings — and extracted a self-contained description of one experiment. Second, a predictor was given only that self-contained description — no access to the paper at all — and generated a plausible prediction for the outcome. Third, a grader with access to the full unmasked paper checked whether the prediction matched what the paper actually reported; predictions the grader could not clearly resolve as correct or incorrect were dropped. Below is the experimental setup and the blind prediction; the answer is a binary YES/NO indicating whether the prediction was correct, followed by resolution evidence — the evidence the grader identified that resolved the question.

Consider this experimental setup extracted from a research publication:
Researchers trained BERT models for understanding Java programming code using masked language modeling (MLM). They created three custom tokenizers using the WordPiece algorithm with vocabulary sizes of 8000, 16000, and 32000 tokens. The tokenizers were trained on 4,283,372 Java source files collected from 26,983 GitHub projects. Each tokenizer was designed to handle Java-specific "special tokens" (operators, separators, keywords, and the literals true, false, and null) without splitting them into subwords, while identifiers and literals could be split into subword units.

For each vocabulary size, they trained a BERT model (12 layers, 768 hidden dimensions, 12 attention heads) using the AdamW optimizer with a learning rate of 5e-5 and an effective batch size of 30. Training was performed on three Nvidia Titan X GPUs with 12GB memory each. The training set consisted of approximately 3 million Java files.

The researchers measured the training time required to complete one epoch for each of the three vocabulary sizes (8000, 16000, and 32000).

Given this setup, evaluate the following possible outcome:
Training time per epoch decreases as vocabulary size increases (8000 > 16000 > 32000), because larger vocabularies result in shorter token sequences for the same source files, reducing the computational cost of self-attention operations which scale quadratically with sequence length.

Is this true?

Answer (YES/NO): NO